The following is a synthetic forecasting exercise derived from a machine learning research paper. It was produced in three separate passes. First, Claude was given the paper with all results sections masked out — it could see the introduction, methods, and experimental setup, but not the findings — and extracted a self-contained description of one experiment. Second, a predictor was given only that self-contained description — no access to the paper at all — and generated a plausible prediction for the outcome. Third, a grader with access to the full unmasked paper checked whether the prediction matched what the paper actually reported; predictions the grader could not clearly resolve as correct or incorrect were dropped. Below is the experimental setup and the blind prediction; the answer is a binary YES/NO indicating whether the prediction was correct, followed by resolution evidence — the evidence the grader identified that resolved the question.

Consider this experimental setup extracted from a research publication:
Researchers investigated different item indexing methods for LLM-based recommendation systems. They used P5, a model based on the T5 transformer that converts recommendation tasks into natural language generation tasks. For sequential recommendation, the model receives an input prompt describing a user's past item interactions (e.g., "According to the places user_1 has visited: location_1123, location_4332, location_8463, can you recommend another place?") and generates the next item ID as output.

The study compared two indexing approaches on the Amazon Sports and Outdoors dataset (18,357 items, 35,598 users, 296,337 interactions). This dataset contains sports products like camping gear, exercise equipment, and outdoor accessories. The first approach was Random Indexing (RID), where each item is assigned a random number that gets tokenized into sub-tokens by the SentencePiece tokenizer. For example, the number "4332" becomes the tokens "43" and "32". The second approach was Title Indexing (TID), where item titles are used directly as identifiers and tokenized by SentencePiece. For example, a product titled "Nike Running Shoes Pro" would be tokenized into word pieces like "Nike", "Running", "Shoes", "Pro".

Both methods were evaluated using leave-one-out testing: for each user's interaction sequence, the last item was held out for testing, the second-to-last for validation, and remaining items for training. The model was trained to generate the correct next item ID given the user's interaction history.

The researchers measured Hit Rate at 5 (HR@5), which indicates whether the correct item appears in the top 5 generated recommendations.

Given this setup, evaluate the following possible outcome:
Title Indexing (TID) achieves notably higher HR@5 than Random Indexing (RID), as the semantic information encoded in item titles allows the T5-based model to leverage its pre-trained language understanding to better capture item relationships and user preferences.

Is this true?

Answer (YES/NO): NO